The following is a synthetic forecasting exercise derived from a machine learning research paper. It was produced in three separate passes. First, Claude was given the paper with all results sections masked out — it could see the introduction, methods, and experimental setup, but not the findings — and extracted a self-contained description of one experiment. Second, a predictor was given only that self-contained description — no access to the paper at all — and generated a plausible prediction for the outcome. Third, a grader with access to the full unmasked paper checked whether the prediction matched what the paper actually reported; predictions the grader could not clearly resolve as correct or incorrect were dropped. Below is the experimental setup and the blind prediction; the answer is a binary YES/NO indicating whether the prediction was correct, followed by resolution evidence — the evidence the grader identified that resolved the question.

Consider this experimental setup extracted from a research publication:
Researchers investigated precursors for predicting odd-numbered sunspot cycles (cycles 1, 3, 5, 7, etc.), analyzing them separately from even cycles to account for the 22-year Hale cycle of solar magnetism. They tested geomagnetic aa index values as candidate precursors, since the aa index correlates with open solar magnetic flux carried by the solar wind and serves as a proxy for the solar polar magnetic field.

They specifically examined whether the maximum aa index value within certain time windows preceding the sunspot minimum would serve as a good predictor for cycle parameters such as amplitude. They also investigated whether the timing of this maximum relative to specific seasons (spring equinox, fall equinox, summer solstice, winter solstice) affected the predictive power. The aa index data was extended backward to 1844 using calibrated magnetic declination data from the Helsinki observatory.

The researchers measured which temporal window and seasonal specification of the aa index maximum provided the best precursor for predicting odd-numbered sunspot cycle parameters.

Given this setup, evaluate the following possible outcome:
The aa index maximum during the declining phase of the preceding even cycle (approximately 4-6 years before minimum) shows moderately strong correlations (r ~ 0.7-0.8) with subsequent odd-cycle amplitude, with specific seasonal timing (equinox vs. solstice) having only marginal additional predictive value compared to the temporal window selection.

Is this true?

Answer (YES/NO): NO